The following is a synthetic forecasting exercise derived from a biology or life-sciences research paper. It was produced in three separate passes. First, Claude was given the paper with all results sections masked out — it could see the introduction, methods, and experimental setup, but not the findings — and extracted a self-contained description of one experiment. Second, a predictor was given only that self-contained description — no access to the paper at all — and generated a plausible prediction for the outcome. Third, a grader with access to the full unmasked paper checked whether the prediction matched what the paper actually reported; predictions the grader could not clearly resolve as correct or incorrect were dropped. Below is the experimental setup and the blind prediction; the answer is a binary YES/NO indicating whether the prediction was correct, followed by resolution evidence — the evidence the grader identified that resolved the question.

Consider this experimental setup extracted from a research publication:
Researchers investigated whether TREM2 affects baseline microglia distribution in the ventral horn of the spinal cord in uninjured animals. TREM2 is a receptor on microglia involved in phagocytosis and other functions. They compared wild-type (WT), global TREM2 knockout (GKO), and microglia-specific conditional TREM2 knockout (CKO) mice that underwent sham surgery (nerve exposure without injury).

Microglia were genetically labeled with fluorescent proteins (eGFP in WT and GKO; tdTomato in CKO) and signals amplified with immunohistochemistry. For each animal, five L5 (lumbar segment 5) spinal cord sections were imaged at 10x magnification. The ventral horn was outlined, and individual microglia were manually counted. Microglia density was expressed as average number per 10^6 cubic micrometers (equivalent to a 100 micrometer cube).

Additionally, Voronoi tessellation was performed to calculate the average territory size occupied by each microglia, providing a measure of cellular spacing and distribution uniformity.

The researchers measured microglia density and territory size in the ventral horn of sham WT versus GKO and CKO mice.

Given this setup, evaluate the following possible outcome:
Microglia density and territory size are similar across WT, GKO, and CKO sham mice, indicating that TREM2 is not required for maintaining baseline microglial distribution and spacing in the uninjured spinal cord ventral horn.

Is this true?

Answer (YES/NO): YES